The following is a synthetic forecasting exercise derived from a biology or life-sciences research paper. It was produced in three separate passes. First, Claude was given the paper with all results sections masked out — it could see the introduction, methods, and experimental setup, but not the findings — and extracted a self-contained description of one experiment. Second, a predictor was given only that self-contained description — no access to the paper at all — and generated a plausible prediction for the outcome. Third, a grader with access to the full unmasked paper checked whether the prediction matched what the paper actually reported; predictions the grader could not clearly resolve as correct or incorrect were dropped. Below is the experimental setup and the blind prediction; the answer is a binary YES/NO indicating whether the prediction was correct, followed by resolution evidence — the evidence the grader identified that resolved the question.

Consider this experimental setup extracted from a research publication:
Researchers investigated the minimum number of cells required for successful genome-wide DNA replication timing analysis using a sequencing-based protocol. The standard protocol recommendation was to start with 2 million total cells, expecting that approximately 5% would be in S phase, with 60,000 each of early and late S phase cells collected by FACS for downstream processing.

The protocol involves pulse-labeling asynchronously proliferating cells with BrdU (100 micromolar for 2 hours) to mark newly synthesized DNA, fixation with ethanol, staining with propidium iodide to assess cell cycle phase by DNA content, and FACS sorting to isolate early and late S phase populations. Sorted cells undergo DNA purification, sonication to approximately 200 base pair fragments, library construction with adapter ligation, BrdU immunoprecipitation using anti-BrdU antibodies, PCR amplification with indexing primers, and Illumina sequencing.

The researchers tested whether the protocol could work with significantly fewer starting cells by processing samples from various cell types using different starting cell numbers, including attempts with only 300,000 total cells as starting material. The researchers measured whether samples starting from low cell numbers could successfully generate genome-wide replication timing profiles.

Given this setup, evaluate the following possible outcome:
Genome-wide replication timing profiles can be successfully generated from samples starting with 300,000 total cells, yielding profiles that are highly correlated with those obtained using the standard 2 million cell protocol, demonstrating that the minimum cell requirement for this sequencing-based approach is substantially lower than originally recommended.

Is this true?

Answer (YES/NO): NO